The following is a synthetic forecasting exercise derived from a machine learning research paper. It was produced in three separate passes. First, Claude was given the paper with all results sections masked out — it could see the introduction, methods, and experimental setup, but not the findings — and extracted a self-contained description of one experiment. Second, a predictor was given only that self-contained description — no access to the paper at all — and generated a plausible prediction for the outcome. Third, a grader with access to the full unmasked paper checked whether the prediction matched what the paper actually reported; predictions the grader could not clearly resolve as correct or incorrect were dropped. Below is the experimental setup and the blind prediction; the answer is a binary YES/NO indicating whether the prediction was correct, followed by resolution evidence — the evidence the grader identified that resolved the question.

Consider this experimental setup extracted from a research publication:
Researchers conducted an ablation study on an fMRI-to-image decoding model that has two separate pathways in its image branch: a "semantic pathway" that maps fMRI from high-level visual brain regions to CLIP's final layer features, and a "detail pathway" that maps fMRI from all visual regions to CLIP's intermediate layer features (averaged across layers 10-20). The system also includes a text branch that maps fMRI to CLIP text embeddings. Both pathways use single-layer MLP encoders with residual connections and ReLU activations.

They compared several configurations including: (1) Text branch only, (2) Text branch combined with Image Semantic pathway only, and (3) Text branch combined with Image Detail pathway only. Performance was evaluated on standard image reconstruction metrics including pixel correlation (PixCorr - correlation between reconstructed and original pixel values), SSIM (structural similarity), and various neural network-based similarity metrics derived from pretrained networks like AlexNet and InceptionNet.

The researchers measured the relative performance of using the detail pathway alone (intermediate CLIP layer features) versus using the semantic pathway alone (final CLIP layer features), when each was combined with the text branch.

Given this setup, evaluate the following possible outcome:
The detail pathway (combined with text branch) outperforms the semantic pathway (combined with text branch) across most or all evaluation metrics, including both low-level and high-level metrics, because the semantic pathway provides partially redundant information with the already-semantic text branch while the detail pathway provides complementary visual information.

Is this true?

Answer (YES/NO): YES